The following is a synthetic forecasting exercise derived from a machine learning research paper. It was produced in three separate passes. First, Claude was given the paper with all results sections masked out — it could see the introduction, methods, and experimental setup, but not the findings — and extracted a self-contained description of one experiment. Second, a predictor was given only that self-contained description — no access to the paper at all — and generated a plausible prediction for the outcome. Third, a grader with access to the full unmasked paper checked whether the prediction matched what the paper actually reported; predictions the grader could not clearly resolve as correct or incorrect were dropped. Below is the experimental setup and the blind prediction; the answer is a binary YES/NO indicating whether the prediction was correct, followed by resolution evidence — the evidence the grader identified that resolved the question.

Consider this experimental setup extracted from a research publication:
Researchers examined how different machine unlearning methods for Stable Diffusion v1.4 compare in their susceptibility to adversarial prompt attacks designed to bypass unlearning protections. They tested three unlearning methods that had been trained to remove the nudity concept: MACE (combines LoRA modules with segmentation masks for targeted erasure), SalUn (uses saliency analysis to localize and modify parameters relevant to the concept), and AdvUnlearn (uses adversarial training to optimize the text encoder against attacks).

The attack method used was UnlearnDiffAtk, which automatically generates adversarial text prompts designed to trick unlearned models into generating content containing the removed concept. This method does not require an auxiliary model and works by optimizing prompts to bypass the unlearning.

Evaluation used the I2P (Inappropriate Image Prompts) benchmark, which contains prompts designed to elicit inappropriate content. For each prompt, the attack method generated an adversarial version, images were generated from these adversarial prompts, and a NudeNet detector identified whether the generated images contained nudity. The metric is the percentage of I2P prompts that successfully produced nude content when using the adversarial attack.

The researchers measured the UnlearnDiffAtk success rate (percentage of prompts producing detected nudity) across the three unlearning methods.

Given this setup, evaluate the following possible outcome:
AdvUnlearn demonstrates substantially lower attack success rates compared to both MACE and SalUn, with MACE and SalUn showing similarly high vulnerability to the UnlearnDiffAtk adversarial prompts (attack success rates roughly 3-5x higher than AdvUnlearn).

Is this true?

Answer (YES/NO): NO